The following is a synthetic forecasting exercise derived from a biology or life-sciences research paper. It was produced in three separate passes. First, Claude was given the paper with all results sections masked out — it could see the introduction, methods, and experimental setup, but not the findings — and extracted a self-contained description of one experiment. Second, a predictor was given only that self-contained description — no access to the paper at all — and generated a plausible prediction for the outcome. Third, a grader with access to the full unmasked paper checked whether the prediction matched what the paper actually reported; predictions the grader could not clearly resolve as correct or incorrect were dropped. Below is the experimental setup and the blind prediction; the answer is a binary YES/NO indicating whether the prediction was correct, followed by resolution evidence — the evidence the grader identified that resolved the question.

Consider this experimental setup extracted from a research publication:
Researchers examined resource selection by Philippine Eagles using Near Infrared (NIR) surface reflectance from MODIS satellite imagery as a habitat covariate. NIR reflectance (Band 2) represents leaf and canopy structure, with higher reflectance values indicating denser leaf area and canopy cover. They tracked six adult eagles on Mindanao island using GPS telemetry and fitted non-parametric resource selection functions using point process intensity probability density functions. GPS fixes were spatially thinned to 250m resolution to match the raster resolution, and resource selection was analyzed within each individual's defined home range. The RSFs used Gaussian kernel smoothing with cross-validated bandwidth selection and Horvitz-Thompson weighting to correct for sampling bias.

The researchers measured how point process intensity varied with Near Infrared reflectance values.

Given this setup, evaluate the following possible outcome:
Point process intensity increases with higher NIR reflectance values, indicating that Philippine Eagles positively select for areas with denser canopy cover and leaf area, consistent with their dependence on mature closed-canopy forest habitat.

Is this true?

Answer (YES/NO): NO